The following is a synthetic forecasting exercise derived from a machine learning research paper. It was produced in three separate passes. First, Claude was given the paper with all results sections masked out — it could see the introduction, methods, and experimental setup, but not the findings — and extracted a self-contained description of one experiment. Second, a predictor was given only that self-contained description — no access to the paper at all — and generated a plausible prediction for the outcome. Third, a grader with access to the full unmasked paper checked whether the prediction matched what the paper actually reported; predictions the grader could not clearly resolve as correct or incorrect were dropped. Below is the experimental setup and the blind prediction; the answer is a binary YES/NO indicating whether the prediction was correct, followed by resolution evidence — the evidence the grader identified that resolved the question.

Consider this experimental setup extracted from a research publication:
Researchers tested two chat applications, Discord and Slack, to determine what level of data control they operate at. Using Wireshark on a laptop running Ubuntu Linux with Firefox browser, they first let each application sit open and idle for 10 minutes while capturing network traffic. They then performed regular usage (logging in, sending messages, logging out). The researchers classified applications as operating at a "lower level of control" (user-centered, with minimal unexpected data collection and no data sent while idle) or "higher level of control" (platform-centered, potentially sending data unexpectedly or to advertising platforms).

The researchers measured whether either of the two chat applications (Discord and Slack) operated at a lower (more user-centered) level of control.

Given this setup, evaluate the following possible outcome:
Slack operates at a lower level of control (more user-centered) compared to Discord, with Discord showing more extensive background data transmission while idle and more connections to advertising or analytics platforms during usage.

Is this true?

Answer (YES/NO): NO